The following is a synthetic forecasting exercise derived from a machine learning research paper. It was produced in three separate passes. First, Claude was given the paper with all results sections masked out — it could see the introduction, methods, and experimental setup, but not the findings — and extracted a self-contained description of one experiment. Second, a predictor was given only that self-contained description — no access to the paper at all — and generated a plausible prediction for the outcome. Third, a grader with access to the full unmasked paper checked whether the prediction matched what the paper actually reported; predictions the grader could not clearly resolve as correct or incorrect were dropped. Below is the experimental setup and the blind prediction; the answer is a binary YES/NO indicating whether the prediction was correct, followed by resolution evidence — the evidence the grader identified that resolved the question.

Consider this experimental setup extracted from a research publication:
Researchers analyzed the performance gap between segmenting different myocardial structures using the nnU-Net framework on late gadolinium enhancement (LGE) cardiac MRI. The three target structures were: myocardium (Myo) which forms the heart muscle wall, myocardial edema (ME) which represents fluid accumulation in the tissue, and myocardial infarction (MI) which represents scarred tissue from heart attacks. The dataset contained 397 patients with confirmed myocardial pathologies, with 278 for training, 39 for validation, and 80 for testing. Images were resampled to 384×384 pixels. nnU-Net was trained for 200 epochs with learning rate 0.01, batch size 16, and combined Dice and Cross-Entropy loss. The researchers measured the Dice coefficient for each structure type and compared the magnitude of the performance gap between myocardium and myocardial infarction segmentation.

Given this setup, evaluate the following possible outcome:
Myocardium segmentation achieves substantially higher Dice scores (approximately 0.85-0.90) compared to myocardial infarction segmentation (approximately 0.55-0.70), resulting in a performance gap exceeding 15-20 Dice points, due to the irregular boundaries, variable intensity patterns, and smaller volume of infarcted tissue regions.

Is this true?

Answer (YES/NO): NO